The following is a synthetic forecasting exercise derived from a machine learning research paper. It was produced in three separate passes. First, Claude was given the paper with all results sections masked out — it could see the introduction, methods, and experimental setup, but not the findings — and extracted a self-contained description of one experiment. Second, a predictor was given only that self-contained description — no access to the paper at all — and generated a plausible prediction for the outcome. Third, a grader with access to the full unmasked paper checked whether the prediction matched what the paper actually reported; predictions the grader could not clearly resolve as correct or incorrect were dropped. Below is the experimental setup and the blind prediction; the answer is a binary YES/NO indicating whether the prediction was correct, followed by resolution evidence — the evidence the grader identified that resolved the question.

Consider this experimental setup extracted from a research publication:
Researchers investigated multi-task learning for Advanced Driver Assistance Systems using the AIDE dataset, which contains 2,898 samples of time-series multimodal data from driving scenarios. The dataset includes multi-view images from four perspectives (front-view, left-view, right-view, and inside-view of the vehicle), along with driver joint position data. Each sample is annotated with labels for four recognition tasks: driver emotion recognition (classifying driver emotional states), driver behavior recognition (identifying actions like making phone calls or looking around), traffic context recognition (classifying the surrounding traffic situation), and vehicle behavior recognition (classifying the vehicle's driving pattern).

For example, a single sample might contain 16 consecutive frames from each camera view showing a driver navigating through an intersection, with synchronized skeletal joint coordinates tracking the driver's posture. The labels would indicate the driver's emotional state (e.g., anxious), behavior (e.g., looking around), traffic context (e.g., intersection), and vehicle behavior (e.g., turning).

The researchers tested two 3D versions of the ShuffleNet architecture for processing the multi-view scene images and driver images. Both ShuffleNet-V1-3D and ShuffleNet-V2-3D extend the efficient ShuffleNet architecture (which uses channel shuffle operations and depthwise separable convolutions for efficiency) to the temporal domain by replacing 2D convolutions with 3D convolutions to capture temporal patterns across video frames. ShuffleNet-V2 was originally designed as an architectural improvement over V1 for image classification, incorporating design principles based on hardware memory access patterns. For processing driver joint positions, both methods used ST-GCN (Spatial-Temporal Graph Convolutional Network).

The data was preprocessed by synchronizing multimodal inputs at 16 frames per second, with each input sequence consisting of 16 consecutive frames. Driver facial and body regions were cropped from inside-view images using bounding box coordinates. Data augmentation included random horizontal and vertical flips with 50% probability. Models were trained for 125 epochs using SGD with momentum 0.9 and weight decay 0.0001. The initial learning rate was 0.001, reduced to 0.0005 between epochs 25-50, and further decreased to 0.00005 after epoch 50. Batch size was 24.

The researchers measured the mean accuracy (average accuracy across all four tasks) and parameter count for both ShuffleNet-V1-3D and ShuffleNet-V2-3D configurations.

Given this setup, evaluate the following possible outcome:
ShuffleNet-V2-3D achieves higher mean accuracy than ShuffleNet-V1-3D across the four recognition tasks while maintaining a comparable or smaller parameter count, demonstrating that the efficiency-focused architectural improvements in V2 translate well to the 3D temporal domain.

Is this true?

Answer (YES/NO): NO